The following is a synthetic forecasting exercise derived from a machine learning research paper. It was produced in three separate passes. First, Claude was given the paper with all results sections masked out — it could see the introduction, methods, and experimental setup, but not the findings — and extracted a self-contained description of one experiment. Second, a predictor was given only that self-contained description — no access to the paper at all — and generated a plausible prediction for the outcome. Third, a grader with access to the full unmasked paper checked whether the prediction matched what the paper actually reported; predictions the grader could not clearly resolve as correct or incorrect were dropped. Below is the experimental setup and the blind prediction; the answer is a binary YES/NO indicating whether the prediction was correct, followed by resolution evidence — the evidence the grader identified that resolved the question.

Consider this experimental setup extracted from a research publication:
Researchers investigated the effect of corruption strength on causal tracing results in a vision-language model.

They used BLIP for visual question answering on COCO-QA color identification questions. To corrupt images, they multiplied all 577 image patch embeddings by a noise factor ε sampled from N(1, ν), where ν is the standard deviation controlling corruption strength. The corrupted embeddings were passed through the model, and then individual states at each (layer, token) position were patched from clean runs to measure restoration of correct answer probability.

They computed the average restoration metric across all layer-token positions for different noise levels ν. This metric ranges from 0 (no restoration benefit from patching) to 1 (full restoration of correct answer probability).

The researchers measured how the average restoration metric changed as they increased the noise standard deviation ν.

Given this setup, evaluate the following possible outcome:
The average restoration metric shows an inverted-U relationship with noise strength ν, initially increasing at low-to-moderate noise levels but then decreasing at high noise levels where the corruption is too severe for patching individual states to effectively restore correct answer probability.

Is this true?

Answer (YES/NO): NO